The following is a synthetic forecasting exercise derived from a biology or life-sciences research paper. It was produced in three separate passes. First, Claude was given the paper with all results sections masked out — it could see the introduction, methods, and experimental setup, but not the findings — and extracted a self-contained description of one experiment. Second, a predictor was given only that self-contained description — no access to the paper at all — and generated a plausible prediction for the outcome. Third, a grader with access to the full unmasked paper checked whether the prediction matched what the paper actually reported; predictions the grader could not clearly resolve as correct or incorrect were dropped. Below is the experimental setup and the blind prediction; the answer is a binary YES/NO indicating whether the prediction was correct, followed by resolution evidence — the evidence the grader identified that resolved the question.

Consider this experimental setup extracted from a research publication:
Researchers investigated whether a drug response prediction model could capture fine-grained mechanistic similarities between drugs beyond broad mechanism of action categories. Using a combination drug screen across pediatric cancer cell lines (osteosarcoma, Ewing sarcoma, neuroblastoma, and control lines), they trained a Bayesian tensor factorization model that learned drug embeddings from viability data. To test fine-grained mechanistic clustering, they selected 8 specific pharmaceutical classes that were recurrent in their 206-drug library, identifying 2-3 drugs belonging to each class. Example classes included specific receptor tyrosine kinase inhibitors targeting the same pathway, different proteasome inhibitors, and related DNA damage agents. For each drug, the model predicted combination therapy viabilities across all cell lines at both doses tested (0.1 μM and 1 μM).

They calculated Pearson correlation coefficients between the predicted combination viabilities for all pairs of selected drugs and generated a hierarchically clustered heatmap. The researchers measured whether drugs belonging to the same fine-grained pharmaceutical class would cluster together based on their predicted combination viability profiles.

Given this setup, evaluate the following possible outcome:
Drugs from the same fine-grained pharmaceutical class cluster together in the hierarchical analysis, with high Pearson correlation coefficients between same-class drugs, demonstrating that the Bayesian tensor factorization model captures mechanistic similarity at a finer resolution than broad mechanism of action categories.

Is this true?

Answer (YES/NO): YES